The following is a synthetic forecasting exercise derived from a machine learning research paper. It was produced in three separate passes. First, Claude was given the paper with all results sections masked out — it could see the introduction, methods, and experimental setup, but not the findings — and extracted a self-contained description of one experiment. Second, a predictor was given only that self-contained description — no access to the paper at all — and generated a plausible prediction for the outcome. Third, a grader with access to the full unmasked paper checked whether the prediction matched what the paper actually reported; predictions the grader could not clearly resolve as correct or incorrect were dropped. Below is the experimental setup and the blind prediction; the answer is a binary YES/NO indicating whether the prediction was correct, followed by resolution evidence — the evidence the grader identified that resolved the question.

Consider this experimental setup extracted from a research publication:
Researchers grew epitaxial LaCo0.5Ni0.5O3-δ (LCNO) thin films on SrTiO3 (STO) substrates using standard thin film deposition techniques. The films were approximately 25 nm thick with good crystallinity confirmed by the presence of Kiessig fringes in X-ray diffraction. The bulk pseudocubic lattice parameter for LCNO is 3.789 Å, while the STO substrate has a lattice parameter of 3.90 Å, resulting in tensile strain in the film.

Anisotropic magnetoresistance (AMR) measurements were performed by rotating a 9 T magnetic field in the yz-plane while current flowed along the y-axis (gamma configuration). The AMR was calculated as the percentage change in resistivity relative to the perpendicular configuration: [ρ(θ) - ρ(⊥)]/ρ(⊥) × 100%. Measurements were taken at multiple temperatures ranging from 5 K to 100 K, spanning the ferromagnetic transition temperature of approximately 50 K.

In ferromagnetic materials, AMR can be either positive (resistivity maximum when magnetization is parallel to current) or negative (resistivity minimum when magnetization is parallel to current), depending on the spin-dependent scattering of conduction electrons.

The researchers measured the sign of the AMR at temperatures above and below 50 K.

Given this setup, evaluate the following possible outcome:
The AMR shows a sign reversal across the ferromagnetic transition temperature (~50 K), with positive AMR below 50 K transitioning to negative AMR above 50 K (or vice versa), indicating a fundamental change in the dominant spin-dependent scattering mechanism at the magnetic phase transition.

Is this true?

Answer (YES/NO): YES